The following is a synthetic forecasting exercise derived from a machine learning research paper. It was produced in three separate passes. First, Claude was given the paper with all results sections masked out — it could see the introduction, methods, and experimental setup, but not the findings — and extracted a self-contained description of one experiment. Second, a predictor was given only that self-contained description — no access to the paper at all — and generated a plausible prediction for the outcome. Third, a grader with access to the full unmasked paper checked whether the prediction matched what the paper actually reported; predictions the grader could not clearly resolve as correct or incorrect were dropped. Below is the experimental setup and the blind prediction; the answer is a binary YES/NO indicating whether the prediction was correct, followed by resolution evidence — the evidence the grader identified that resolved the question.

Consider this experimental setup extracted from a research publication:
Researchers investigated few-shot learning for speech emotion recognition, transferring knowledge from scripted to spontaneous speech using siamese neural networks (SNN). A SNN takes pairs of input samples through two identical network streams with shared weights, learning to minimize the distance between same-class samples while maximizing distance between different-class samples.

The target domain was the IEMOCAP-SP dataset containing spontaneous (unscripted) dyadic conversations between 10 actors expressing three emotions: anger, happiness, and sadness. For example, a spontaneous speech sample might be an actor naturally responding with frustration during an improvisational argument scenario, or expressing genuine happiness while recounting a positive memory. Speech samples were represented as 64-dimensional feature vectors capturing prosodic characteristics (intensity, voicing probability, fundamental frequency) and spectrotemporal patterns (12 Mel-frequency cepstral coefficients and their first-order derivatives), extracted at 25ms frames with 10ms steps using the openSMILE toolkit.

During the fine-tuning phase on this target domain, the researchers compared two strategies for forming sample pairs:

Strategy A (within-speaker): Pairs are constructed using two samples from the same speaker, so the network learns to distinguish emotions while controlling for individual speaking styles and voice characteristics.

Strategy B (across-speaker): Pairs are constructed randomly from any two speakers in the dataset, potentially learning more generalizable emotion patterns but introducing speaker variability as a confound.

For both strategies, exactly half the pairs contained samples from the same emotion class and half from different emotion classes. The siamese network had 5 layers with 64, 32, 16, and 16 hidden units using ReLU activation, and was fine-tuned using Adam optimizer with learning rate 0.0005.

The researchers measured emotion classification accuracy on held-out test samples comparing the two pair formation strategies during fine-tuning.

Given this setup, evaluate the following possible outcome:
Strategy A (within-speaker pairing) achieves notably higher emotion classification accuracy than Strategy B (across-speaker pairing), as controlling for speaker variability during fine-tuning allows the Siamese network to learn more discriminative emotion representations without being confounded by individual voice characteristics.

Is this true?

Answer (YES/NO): NO